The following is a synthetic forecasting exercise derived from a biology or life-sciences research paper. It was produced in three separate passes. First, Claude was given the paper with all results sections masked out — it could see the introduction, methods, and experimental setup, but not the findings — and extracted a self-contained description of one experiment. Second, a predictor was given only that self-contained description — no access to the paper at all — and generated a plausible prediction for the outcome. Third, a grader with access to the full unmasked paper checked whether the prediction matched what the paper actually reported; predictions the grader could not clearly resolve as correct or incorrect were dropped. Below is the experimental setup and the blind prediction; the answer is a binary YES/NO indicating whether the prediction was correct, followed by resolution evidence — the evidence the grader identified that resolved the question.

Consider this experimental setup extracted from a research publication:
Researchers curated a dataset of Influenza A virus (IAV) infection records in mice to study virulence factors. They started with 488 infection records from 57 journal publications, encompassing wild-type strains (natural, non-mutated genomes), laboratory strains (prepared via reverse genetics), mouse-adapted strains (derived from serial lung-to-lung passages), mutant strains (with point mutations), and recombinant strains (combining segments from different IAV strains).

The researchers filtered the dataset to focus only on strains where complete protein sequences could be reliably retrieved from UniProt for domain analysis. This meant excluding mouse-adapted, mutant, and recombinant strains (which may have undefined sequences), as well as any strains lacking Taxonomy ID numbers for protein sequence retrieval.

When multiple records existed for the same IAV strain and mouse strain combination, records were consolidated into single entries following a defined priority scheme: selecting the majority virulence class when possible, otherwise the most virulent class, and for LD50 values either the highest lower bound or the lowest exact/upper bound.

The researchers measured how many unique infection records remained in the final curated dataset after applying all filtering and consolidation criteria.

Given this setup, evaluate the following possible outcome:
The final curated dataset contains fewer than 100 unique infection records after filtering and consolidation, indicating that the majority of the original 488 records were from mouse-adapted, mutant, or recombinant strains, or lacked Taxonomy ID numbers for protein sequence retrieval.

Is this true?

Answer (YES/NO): NO